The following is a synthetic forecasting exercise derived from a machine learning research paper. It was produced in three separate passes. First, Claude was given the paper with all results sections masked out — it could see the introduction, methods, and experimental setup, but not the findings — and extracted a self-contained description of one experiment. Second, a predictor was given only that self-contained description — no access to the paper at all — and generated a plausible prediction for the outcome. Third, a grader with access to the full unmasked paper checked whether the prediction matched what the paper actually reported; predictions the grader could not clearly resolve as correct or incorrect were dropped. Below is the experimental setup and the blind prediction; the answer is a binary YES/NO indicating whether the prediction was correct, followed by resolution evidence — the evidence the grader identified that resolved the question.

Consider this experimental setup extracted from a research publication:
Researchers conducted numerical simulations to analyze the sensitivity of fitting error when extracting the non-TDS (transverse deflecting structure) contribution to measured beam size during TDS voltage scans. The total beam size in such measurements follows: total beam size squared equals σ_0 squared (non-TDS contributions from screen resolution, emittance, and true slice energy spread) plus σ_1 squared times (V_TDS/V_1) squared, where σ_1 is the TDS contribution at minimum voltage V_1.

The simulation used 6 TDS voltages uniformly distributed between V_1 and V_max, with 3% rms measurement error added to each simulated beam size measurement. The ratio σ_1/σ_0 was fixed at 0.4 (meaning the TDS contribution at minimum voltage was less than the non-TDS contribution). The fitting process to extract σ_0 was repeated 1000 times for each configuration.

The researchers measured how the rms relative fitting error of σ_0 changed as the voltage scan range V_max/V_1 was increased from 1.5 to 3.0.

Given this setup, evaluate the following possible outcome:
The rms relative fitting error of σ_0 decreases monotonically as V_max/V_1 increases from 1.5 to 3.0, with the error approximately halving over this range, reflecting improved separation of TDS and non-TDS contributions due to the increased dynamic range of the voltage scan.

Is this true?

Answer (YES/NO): NO